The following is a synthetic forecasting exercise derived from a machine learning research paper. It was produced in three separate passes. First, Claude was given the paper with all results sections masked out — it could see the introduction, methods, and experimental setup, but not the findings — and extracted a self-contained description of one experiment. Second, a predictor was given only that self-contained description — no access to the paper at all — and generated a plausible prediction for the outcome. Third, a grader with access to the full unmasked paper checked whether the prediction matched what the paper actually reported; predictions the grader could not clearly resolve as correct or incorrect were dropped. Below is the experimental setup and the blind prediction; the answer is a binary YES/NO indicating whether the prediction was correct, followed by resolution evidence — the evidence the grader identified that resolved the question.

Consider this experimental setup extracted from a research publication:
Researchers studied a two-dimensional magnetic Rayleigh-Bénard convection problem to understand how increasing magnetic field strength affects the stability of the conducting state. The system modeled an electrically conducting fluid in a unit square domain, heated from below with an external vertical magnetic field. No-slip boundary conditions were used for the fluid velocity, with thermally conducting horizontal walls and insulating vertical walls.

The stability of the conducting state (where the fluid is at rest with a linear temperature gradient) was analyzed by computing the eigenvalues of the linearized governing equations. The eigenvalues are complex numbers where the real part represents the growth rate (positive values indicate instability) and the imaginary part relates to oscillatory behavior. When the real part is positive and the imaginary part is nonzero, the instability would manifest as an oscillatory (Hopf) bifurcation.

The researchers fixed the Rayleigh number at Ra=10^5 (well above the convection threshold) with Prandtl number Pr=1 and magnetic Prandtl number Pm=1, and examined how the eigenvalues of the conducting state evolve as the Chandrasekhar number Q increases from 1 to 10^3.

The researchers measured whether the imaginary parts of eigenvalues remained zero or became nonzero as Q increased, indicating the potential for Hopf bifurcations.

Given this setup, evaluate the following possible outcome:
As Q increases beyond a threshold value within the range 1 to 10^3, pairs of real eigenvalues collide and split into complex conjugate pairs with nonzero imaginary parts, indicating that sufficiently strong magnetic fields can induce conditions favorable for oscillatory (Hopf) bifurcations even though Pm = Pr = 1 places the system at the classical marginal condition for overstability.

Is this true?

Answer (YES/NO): NO